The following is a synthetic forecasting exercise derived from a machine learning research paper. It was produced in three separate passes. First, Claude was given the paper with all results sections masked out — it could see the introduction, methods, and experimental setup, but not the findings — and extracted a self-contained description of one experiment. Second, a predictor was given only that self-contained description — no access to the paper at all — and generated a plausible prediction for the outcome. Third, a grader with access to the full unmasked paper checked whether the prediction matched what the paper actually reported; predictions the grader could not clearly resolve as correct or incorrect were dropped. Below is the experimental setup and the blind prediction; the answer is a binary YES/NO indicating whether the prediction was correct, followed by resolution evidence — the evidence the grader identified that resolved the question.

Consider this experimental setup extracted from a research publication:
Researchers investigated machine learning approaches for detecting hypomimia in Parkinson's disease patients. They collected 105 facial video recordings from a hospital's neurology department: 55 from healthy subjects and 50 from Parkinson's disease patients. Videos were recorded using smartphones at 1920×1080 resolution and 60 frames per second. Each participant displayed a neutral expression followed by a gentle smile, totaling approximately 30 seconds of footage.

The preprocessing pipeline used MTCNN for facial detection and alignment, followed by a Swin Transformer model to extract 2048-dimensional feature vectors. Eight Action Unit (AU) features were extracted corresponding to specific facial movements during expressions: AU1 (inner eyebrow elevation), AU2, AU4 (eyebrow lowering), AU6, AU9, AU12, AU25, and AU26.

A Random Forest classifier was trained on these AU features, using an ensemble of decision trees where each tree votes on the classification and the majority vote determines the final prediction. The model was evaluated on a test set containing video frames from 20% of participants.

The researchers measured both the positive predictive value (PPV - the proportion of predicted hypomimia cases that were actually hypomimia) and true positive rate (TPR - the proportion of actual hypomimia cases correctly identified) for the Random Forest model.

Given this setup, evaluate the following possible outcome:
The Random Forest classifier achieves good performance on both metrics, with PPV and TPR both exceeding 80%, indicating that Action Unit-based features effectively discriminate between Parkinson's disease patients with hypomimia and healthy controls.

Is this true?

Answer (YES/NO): YES